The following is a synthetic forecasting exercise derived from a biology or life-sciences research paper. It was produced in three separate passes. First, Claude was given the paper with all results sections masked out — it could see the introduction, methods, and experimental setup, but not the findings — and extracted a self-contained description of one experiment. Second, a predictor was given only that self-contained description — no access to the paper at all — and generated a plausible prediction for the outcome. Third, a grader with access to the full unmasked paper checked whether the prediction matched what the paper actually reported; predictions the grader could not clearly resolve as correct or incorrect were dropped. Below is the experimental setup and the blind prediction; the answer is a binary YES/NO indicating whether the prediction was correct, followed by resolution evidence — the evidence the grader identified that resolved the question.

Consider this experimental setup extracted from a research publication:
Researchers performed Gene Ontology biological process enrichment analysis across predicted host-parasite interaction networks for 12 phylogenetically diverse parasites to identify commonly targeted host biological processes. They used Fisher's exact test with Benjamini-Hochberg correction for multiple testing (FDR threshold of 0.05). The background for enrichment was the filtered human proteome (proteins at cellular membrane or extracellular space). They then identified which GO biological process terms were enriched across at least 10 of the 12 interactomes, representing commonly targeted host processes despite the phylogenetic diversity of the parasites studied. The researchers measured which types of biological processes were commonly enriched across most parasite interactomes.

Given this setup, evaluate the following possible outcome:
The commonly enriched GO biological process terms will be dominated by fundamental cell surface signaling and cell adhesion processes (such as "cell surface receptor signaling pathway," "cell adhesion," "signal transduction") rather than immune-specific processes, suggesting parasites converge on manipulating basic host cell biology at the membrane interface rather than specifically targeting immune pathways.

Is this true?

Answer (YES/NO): NO